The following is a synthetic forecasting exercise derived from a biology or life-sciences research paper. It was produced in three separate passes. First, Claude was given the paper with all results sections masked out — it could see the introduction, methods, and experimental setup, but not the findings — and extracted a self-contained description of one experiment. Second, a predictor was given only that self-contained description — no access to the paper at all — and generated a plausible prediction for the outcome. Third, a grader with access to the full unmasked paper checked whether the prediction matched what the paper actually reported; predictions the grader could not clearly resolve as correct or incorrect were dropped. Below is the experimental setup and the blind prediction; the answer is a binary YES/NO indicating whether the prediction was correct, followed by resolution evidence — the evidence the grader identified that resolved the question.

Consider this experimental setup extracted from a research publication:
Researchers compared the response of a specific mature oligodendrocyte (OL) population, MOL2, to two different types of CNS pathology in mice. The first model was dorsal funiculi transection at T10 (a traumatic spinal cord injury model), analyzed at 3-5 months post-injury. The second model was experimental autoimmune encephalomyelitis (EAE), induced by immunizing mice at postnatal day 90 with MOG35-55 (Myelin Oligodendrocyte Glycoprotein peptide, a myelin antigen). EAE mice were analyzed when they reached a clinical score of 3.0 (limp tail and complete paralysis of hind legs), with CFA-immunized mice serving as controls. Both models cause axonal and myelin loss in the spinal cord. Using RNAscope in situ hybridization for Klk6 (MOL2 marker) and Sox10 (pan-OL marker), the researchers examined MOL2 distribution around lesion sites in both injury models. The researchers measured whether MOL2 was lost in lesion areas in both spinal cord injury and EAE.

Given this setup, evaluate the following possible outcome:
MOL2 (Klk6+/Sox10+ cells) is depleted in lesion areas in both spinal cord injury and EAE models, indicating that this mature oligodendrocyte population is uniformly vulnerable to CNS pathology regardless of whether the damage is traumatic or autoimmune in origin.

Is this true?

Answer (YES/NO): NO